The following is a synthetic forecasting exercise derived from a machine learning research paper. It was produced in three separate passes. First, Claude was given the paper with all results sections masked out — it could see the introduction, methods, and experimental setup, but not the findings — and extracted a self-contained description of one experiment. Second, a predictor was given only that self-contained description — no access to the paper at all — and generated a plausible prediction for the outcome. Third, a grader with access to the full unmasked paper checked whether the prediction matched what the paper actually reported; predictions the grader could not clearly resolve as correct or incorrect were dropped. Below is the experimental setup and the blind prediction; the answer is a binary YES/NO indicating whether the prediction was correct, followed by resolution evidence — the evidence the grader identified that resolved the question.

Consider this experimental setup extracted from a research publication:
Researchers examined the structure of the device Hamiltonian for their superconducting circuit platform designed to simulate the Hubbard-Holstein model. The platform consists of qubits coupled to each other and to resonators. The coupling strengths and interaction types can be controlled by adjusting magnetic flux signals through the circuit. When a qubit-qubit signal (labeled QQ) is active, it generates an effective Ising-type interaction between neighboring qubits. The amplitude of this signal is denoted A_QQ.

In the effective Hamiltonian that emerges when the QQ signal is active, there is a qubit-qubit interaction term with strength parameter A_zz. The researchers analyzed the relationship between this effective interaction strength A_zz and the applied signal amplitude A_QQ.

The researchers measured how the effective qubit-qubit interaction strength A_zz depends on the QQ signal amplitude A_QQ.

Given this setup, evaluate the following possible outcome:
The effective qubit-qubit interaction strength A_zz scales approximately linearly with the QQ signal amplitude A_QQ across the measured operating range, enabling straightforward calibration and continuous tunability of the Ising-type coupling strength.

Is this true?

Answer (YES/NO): YES